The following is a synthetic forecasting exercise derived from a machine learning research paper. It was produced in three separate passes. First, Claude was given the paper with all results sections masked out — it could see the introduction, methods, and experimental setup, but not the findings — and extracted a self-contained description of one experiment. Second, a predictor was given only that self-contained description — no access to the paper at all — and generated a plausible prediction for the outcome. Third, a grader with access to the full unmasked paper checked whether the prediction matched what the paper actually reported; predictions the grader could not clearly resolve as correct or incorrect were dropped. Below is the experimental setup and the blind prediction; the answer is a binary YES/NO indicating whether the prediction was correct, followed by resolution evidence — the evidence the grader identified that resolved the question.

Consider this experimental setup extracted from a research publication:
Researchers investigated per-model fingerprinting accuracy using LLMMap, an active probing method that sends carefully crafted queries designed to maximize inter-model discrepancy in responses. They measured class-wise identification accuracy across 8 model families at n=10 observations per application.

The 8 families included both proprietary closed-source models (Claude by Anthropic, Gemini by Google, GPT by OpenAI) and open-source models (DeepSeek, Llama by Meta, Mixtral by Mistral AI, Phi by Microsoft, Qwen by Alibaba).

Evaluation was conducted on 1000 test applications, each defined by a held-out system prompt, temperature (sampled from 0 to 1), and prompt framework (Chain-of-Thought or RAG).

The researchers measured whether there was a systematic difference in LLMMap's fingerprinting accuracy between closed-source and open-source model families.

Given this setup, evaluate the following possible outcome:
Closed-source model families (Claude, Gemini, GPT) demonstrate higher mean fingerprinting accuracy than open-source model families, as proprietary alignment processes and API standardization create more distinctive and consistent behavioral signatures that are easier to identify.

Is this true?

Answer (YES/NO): YES